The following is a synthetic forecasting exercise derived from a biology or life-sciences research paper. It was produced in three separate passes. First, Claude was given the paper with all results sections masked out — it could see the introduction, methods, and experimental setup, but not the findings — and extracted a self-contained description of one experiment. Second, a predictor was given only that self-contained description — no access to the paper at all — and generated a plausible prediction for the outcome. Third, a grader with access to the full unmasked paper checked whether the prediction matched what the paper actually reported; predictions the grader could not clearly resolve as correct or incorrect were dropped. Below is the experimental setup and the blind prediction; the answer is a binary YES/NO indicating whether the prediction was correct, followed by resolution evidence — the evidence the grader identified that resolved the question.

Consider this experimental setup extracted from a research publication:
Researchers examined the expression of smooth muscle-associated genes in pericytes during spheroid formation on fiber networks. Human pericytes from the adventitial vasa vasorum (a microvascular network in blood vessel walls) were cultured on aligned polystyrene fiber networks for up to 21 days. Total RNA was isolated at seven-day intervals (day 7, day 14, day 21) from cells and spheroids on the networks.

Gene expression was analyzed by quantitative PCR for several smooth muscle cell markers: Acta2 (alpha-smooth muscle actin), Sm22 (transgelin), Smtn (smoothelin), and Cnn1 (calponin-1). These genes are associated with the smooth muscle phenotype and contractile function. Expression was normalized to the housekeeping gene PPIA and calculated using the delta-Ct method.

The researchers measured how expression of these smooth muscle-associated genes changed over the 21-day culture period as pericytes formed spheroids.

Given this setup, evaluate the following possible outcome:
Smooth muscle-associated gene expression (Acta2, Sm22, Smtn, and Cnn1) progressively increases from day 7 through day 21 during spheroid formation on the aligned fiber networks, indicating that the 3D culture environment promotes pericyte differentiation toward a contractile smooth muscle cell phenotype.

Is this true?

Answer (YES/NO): NO